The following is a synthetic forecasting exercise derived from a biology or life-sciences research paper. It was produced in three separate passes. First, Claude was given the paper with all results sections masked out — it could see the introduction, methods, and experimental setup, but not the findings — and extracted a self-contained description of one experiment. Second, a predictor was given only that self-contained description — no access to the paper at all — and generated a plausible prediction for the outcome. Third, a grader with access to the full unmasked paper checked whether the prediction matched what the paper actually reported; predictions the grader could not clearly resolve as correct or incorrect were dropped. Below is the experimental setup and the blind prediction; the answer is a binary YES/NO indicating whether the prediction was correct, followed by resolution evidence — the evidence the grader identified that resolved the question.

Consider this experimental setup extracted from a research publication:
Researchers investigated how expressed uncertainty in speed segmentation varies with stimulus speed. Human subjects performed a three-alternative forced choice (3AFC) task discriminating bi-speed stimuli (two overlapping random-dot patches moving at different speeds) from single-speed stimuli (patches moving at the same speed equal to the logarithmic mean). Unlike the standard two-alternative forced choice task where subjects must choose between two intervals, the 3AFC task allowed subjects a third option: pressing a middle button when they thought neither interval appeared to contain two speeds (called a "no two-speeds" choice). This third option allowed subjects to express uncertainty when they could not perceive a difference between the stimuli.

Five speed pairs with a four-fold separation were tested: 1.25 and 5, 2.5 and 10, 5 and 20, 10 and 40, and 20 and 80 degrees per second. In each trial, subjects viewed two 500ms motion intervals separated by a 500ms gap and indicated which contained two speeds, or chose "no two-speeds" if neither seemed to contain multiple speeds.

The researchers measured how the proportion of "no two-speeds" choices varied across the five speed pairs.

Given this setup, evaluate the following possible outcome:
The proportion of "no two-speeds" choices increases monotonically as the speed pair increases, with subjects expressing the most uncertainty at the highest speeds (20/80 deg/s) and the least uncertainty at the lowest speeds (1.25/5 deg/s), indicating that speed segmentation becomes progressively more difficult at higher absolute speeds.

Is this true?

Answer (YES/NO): NO